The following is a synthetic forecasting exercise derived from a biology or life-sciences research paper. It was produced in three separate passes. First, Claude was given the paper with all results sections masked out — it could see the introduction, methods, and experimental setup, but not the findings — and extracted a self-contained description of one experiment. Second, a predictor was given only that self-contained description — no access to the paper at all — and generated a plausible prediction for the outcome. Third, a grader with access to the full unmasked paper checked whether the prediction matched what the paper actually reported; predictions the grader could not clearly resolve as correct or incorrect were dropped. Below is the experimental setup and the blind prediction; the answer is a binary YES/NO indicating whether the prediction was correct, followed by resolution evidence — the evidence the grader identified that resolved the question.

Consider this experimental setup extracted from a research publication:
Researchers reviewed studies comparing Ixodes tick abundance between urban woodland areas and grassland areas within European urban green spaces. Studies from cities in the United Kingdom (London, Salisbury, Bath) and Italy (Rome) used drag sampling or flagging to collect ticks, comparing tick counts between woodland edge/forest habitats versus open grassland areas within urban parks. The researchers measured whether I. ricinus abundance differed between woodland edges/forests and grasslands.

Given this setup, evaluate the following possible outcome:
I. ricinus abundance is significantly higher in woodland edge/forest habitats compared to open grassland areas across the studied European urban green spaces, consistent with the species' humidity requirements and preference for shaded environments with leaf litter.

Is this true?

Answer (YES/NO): YES